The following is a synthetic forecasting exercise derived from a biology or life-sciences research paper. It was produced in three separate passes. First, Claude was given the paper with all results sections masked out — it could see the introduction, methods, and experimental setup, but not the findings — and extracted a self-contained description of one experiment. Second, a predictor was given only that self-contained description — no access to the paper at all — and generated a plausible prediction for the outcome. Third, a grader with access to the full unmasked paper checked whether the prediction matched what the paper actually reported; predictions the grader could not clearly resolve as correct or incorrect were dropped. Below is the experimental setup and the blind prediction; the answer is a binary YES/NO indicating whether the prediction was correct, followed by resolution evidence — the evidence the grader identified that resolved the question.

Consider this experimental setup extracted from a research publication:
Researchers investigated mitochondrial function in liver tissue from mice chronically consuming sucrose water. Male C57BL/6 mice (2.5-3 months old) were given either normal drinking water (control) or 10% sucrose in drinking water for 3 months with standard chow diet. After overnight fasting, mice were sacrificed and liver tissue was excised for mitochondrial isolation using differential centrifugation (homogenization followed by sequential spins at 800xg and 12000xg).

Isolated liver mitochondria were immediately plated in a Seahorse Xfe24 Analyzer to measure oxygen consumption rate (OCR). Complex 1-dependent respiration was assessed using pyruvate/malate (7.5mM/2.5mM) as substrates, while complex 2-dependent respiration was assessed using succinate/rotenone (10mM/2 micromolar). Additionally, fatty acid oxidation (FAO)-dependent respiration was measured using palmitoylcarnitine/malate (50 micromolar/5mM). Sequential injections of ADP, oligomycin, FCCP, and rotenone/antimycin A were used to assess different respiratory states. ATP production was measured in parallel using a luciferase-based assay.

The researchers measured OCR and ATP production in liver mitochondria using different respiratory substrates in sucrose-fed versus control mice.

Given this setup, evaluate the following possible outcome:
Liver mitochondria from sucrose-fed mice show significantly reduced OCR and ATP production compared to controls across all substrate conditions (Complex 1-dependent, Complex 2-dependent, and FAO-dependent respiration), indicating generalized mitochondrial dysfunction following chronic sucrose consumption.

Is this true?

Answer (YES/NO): NO